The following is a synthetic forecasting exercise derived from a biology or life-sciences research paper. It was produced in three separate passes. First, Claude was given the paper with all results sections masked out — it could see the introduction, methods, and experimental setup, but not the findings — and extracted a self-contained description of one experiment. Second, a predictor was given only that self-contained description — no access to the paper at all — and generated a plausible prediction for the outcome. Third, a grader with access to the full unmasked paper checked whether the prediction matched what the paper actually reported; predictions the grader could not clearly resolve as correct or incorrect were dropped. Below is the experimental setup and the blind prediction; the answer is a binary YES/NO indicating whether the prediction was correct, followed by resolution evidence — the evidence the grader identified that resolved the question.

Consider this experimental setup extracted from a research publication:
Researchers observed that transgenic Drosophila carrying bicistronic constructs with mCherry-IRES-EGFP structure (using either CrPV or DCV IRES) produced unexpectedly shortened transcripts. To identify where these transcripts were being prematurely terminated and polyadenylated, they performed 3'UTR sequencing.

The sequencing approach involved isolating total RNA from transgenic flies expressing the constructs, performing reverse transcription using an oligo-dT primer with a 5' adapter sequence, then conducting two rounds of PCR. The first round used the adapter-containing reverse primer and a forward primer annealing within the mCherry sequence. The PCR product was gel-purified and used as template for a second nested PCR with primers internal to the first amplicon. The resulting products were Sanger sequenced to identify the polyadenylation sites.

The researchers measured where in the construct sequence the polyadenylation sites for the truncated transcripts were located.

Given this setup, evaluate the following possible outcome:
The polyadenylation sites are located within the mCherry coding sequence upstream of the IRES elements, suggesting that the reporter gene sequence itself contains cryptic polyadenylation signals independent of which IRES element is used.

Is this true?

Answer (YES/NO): NO